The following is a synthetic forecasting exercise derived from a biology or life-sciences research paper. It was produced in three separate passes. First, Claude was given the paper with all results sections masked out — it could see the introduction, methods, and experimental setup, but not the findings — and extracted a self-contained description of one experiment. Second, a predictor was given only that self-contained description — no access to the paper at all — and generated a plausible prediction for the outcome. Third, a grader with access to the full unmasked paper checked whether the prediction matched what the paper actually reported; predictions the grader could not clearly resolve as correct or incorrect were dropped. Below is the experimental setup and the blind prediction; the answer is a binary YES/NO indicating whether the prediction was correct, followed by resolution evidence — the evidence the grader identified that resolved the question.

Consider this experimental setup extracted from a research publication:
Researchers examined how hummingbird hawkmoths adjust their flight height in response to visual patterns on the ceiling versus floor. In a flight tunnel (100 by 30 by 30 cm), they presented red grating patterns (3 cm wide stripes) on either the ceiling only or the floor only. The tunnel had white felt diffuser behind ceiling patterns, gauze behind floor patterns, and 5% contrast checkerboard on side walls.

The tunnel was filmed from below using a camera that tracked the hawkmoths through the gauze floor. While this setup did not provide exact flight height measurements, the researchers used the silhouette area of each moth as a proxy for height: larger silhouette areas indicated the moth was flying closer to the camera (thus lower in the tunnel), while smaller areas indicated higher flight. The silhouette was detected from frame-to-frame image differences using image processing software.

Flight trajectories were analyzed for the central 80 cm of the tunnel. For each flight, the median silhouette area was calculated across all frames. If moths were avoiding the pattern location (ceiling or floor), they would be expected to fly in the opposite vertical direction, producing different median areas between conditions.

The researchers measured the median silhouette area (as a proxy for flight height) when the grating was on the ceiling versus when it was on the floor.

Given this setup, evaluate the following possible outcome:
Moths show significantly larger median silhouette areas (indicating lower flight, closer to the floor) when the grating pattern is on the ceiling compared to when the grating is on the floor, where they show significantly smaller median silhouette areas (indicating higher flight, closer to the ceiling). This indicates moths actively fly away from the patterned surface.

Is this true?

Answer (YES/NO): NO